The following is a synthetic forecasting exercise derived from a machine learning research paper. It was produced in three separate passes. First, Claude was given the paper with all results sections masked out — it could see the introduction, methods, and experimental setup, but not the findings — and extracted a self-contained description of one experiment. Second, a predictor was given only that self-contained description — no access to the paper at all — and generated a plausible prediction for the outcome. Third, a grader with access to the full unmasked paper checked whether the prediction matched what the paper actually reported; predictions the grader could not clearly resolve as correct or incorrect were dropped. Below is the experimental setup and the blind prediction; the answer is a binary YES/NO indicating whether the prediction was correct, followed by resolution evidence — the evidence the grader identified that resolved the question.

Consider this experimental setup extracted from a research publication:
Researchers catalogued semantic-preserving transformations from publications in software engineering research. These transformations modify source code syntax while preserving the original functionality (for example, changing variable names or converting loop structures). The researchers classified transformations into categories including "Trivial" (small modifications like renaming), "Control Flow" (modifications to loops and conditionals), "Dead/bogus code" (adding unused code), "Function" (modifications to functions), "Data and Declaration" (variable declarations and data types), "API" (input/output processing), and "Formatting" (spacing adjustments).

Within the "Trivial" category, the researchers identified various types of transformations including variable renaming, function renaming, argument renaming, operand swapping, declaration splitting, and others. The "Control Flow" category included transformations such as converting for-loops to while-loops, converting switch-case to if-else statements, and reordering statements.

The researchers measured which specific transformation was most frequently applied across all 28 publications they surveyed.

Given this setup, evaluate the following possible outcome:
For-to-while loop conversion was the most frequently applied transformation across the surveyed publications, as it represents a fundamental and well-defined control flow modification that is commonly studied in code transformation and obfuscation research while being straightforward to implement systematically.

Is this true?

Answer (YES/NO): NO